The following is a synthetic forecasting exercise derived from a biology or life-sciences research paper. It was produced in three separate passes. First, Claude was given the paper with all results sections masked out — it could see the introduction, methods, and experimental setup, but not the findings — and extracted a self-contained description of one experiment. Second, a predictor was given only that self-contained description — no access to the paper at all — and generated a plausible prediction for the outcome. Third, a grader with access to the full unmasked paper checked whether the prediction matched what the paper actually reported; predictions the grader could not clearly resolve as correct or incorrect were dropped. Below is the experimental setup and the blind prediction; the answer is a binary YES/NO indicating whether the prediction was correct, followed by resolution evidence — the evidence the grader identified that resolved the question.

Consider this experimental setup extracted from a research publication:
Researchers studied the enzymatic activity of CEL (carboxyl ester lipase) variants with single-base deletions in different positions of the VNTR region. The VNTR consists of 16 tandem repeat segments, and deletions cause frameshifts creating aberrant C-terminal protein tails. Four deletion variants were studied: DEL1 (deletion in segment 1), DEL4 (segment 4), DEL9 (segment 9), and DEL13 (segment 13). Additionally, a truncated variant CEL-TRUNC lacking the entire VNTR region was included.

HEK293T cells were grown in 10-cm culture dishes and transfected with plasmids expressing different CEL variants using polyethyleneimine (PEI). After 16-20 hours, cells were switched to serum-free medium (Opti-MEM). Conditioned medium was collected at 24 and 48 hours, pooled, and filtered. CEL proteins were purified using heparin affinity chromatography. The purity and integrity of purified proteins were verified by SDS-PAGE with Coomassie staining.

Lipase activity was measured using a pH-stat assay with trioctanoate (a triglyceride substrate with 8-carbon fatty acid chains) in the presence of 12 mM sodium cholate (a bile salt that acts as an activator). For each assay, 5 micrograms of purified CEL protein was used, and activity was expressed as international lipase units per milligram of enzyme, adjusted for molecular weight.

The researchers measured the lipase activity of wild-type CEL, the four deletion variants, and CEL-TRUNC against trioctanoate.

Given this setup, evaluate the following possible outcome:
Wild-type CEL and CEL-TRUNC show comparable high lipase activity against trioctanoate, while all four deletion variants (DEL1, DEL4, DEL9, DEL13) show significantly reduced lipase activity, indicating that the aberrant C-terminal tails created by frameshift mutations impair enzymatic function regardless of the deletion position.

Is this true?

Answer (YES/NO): NO